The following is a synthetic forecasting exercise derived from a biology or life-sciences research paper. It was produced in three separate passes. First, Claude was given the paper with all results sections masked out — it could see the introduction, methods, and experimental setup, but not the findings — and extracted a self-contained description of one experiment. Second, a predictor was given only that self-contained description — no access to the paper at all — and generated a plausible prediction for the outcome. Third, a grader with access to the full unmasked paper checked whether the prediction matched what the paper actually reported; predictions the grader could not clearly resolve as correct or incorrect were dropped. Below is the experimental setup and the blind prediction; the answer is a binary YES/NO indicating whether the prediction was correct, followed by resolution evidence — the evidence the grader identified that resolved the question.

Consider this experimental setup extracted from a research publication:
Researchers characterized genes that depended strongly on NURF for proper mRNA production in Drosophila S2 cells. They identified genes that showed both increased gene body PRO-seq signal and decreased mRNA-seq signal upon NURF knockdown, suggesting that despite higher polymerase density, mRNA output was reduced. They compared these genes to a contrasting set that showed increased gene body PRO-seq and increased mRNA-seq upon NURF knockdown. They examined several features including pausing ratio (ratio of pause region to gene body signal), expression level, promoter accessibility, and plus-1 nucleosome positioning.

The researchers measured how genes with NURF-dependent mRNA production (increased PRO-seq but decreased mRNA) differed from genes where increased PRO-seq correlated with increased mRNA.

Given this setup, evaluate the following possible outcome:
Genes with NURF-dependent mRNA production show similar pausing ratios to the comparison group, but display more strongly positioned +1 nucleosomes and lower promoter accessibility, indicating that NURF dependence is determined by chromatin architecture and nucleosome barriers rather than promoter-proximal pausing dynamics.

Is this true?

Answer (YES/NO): NO